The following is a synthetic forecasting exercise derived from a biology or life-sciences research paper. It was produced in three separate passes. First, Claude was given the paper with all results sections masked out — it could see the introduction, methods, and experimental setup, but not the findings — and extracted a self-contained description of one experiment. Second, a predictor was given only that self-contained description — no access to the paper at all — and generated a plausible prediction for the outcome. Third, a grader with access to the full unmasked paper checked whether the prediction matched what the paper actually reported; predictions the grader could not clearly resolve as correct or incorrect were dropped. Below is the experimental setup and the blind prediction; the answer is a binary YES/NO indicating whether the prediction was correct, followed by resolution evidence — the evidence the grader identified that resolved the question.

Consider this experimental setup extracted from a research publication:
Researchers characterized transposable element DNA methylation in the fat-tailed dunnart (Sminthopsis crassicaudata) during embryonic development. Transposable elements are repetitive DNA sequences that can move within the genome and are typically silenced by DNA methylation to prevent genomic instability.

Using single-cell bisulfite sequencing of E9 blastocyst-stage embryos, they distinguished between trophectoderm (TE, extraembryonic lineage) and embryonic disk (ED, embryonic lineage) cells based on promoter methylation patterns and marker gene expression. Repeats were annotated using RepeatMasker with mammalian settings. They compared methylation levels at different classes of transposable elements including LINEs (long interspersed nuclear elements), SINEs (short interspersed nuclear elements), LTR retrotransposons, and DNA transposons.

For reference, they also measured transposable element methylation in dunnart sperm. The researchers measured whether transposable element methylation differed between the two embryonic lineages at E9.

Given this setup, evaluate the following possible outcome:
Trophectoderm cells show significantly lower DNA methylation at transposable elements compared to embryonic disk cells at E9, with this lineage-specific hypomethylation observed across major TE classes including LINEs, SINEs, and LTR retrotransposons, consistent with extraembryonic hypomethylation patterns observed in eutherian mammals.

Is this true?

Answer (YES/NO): YES